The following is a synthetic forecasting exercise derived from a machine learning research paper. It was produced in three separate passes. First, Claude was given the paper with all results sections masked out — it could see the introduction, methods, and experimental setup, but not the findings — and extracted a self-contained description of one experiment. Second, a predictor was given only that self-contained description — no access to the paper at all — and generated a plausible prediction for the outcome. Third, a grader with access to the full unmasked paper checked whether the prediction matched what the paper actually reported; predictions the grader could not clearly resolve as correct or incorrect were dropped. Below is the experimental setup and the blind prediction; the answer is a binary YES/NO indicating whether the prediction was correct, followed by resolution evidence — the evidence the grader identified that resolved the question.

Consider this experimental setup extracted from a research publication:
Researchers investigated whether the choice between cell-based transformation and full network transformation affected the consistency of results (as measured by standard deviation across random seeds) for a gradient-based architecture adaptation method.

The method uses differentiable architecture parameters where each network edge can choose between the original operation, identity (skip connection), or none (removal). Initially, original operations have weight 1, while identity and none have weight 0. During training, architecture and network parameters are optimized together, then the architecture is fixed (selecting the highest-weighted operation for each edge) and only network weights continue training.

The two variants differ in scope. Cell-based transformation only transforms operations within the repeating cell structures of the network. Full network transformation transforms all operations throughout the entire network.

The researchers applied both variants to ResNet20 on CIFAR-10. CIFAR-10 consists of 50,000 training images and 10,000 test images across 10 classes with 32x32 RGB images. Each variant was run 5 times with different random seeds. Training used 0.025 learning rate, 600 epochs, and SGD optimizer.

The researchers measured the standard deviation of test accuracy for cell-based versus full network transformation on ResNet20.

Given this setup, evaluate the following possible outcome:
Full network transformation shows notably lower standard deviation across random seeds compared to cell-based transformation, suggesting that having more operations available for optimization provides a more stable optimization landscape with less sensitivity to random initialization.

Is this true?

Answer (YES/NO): NO